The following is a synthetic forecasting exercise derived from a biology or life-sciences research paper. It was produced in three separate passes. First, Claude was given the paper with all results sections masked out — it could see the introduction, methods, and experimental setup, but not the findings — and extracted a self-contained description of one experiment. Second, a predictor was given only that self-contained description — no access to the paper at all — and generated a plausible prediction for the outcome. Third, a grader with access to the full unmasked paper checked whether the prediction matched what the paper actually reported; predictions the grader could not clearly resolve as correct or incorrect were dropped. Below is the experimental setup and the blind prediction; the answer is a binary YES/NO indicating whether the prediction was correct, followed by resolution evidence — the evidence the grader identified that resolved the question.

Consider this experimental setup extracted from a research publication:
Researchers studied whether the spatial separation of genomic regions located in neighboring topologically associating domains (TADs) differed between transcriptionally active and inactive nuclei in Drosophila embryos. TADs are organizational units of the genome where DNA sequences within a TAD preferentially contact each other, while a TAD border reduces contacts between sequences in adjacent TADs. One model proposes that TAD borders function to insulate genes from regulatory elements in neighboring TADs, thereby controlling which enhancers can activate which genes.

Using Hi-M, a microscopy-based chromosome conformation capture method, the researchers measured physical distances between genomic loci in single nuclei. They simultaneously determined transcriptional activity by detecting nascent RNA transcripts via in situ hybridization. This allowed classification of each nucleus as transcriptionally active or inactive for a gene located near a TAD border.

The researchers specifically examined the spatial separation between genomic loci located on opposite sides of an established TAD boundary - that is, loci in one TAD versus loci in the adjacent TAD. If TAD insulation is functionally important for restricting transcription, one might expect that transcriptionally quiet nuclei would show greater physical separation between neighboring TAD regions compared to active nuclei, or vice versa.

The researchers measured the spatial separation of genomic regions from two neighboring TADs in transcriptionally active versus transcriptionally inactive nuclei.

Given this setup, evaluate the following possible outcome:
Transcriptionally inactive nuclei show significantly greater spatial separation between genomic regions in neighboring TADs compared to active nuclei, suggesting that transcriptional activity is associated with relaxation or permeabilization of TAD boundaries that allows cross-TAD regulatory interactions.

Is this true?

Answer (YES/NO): NO